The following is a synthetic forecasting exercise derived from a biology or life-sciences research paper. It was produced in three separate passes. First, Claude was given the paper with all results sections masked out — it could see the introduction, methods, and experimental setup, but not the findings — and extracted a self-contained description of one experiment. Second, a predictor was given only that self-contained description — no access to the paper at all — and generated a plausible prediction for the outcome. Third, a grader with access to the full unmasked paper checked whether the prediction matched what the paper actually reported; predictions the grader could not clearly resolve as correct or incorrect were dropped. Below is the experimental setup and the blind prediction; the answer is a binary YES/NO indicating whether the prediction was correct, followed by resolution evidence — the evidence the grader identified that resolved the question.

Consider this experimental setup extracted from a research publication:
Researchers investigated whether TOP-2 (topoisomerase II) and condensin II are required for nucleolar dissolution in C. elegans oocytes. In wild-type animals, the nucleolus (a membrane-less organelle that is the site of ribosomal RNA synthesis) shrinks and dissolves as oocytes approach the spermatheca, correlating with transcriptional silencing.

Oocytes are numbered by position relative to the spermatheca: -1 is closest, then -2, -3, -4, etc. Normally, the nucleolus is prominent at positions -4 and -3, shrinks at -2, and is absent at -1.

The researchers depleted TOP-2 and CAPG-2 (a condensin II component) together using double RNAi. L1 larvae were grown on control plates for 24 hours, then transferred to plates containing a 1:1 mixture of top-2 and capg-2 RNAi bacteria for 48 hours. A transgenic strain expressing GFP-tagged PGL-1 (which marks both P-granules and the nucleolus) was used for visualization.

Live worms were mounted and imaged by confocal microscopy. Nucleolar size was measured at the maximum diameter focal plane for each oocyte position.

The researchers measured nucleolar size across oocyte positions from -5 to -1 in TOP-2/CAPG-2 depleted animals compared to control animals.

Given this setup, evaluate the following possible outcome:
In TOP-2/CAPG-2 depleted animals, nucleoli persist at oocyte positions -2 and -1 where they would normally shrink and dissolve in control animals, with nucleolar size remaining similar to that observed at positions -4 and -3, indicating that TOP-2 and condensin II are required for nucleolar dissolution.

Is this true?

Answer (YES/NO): NO